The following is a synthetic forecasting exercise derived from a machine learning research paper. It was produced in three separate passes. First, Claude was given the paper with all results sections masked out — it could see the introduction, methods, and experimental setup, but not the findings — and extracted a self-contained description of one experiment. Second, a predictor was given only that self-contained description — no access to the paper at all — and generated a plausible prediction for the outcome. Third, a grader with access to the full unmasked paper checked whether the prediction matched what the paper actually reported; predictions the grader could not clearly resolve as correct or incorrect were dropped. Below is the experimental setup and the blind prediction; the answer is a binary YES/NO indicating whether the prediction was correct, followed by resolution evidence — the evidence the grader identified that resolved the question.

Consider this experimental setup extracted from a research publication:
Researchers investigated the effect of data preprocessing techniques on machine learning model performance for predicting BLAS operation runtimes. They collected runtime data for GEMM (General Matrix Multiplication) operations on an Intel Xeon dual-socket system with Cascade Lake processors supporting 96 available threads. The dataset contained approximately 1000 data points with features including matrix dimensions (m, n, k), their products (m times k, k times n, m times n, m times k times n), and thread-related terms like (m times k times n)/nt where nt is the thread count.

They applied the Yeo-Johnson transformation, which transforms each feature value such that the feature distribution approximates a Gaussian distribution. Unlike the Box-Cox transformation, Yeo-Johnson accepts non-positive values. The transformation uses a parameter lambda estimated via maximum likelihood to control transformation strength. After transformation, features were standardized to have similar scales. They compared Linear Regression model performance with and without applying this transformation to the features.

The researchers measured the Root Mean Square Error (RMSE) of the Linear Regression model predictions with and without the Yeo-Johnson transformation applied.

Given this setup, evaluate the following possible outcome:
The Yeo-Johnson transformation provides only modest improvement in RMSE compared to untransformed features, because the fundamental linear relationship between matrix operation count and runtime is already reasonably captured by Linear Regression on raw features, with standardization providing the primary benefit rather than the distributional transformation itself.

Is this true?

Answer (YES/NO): NO